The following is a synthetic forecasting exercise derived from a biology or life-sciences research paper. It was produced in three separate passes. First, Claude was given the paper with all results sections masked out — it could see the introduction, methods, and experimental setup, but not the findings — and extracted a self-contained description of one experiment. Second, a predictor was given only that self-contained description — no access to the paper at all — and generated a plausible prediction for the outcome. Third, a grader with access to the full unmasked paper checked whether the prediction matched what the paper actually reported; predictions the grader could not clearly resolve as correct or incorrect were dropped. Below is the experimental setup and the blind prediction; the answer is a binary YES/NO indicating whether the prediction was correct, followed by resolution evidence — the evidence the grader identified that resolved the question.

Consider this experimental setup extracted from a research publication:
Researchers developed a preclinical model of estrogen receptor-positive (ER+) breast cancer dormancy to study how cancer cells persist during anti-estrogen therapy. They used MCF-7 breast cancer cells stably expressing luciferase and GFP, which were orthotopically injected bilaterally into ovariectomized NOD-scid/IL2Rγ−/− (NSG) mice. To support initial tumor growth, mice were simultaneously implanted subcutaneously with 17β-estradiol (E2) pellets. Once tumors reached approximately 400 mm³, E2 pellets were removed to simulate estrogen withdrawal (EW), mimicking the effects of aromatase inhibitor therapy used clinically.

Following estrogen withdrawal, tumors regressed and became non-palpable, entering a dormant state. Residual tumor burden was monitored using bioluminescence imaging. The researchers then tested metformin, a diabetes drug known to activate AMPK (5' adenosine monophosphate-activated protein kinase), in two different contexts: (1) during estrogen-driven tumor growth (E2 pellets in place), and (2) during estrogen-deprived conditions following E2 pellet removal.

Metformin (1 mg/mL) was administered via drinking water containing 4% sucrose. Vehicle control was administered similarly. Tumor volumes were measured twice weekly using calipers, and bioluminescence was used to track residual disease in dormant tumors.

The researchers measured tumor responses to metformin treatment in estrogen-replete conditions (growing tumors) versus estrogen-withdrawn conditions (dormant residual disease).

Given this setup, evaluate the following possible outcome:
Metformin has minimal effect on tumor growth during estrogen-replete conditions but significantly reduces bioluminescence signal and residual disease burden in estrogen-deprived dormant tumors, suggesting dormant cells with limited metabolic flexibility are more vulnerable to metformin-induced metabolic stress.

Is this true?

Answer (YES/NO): NO